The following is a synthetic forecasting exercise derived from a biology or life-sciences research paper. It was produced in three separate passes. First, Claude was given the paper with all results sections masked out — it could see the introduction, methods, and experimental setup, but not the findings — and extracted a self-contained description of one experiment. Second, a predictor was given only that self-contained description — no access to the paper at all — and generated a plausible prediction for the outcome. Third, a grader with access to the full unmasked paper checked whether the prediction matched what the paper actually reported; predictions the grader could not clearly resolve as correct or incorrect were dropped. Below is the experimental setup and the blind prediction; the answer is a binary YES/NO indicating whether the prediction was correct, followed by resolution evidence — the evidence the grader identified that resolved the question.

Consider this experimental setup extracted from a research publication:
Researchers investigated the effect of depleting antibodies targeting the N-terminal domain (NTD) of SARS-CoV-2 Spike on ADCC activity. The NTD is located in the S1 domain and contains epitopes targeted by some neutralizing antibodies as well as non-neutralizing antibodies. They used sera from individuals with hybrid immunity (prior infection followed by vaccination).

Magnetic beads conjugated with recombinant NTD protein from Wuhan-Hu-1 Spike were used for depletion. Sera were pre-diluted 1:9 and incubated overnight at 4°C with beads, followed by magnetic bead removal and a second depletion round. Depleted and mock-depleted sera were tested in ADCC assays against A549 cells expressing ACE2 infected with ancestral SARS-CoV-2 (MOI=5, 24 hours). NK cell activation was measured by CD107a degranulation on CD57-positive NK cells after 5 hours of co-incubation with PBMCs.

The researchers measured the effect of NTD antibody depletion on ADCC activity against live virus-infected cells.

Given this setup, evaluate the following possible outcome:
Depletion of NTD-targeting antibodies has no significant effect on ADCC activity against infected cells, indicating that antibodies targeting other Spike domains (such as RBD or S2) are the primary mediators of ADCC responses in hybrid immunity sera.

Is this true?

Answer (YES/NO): NO